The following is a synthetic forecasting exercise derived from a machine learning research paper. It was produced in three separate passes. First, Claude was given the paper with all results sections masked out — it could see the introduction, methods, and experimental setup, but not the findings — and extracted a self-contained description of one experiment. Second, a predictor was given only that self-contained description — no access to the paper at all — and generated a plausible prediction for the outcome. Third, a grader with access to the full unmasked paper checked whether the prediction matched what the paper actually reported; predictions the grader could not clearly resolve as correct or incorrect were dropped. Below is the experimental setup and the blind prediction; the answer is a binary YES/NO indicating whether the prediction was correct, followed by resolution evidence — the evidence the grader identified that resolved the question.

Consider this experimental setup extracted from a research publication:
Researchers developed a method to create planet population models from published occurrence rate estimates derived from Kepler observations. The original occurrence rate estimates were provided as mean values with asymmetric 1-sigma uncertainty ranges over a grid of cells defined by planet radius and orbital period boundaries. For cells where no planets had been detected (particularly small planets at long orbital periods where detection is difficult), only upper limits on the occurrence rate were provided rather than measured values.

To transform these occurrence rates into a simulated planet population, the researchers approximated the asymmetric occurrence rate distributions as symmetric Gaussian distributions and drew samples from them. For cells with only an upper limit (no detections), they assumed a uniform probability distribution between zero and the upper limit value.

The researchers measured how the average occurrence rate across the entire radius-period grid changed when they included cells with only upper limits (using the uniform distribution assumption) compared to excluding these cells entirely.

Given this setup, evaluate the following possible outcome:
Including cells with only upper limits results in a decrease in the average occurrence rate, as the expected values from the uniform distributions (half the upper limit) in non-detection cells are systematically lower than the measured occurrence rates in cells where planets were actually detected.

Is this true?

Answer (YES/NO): NO